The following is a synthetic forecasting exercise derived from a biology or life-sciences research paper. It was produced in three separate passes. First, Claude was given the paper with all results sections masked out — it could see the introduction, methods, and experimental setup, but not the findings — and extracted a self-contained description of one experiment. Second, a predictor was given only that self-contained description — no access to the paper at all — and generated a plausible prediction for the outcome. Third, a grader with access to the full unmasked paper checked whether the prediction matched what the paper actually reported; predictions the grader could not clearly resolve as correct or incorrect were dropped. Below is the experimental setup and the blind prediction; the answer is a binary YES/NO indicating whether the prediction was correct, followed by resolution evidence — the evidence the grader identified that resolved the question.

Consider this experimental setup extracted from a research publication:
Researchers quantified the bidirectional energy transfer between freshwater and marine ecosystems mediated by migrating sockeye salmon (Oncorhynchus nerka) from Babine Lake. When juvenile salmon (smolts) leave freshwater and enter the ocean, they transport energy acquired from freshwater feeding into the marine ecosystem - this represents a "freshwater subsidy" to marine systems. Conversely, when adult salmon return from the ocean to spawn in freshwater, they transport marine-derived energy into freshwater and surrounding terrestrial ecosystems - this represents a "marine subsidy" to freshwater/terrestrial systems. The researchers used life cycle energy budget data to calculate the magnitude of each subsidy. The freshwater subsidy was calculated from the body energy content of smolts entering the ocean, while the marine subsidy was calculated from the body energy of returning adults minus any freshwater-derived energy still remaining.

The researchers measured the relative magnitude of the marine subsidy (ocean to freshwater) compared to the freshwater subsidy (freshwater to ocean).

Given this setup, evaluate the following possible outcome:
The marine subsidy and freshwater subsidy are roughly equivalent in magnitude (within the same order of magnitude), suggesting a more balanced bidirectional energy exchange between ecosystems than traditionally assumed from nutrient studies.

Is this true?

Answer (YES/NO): NO